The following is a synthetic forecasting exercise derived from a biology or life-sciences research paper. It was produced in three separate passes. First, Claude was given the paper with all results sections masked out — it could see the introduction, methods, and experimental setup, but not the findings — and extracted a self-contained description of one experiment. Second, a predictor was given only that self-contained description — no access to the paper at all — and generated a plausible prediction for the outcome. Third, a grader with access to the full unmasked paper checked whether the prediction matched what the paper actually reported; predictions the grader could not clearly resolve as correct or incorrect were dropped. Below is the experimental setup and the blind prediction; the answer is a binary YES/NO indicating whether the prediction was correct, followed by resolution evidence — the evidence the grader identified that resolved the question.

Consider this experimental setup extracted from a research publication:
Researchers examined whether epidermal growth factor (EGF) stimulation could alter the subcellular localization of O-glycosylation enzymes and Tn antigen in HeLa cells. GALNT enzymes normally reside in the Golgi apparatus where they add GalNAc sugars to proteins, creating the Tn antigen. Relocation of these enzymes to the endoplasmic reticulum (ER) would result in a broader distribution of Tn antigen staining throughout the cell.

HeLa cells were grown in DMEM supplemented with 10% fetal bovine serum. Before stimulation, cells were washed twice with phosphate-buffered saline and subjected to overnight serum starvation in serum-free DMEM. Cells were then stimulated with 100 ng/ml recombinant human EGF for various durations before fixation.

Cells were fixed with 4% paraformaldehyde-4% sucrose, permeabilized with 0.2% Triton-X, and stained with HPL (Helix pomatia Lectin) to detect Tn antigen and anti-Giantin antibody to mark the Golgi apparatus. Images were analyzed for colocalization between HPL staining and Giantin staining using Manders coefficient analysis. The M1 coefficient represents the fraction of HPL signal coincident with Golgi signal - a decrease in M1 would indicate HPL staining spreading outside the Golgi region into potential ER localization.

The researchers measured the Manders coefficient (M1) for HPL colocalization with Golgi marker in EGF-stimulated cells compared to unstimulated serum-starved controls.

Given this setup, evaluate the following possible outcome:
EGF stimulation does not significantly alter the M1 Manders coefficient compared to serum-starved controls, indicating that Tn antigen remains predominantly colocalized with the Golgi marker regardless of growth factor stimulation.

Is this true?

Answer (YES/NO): NO